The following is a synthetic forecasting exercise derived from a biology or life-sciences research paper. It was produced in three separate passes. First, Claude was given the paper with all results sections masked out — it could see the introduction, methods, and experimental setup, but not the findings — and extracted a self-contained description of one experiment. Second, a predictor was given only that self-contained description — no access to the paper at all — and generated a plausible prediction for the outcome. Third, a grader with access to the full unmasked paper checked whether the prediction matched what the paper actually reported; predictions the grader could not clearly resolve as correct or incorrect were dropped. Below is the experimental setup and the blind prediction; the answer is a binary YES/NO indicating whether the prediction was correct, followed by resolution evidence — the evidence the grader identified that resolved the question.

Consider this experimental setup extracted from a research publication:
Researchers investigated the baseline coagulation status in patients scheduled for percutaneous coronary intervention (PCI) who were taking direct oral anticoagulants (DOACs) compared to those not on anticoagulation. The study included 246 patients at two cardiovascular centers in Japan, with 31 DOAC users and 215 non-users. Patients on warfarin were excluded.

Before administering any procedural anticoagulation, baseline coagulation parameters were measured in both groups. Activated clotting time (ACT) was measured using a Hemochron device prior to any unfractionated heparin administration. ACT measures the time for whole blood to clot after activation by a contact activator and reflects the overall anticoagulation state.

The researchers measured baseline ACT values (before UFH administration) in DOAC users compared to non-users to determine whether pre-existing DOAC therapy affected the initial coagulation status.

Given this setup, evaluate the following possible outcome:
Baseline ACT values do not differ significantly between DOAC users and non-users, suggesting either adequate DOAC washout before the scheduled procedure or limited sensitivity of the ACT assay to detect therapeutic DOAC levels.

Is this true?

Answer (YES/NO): NO